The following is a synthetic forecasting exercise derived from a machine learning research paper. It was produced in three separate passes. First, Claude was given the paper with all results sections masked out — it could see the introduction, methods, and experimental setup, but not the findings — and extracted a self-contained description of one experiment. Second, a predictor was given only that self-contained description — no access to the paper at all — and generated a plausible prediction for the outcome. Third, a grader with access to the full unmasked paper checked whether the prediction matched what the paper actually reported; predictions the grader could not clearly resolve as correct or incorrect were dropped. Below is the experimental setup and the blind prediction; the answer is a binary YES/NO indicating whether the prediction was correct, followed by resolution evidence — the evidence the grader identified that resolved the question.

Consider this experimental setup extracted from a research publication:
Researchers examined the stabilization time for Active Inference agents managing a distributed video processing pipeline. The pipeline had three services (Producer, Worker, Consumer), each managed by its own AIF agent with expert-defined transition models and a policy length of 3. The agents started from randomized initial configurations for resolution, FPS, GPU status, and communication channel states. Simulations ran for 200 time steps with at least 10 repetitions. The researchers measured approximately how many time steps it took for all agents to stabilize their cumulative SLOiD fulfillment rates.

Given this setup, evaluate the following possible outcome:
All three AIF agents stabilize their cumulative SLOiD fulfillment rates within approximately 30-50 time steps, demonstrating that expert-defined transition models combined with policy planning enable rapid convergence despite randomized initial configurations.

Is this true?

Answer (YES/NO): YES